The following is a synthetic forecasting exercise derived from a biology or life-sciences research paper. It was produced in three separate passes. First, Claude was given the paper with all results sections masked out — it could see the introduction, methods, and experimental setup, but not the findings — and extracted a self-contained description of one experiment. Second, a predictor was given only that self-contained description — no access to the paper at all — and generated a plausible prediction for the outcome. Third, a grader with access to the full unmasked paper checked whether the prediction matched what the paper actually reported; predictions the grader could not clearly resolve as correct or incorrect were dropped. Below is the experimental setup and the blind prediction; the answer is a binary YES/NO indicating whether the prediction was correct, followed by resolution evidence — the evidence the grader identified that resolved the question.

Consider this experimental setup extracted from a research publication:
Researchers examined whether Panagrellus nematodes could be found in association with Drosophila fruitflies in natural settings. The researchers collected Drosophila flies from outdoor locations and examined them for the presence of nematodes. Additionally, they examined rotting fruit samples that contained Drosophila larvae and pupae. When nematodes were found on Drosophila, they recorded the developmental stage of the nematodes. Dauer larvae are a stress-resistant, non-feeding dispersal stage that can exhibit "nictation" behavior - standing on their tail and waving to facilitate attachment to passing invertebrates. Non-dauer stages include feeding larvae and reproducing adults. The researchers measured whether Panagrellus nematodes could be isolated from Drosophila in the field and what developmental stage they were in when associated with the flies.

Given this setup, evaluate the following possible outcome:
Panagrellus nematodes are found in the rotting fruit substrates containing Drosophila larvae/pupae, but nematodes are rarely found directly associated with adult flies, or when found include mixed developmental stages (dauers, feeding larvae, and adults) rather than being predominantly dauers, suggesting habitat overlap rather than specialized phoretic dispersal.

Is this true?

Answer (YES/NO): NO